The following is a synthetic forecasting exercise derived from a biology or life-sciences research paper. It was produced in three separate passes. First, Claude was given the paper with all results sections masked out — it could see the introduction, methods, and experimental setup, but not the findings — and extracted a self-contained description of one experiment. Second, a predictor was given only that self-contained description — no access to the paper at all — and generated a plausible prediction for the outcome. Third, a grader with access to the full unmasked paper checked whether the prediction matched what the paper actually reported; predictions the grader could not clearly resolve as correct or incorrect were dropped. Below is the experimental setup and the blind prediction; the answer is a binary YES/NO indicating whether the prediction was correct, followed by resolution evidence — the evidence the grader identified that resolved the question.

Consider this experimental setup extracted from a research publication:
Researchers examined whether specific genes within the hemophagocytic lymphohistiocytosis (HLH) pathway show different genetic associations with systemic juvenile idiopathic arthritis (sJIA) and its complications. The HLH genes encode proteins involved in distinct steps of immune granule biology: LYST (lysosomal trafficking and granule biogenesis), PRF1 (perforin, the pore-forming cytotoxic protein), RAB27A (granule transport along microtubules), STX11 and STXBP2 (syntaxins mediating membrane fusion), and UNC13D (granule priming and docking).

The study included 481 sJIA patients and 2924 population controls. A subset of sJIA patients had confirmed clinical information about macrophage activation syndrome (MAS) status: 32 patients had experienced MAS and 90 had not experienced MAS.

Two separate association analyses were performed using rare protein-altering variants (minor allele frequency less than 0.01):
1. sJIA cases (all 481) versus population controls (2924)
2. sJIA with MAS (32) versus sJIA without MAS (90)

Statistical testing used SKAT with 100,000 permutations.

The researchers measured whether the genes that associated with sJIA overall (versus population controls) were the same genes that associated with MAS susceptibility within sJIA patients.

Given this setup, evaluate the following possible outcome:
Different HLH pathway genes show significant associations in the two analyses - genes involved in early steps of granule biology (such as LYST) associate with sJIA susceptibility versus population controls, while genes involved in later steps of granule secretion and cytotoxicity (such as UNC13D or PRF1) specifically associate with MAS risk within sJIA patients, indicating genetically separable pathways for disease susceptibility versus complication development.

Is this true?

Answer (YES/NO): NO